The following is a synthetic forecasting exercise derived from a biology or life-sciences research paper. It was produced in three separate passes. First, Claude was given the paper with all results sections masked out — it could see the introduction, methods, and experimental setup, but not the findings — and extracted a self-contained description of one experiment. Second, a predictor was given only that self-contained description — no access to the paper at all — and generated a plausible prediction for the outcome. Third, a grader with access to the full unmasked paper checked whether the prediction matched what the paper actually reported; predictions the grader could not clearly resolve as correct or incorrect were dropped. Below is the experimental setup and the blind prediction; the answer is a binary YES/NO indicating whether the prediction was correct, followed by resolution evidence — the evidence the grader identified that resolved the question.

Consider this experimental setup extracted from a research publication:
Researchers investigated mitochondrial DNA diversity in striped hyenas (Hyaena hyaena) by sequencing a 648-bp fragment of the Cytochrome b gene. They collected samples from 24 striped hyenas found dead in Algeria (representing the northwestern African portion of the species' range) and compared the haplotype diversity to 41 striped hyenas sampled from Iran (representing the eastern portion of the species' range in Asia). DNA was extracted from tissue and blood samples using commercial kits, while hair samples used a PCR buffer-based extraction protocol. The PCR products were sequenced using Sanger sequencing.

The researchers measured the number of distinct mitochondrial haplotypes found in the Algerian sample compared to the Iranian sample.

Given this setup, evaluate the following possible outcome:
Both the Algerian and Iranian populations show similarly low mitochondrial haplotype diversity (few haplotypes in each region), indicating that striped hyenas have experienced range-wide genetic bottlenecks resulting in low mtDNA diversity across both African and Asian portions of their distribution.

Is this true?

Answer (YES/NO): NO